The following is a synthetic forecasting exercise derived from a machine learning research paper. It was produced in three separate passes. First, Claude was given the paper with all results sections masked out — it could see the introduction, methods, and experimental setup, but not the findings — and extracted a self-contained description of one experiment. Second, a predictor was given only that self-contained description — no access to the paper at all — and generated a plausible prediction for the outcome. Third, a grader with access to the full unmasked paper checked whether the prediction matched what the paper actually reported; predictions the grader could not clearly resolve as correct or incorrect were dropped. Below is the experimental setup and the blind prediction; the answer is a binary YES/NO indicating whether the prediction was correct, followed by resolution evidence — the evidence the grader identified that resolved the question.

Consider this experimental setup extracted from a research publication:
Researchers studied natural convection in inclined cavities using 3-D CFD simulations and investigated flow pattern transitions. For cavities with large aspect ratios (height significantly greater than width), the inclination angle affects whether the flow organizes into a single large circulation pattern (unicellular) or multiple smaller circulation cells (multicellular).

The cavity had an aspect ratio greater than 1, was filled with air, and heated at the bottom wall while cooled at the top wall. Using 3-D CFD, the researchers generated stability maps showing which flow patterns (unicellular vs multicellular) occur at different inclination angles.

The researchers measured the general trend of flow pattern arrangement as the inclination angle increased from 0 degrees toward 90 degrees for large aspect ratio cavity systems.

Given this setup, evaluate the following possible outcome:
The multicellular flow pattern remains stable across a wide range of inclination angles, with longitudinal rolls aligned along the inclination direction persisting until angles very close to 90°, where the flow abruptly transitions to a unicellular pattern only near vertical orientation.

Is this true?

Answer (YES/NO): NO